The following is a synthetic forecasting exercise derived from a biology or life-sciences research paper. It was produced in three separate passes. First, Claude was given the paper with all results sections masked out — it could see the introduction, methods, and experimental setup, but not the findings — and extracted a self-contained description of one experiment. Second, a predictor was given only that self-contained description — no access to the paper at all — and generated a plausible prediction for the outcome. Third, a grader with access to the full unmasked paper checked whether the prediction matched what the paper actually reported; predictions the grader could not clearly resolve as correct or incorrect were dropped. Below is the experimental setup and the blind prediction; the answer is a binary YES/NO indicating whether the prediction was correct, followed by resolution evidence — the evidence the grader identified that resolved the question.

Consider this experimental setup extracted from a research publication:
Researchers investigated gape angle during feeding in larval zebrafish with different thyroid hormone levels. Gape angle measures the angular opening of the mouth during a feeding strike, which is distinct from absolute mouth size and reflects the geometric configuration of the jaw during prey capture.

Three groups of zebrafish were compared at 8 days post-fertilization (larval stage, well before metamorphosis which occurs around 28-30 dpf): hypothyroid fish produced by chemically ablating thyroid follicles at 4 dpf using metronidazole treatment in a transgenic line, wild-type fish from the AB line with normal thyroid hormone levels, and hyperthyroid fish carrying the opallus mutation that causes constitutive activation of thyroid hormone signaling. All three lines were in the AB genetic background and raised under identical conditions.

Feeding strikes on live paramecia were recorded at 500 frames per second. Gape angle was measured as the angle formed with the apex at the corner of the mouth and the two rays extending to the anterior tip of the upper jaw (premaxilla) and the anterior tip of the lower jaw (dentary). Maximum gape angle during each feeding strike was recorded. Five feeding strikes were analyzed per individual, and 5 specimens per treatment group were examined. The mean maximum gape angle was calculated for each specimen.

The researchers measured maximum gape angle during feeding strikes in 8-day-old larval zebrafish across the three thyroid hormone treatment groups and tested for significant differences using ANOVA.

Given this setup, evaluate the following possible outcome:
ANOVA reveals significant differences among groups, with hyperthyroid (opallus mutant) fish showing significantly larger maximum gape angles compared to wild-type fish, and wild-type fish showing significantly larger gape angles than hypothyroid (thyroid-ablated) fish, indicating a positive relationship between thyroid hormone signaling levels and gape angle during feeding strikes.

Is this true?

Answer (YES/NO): NO